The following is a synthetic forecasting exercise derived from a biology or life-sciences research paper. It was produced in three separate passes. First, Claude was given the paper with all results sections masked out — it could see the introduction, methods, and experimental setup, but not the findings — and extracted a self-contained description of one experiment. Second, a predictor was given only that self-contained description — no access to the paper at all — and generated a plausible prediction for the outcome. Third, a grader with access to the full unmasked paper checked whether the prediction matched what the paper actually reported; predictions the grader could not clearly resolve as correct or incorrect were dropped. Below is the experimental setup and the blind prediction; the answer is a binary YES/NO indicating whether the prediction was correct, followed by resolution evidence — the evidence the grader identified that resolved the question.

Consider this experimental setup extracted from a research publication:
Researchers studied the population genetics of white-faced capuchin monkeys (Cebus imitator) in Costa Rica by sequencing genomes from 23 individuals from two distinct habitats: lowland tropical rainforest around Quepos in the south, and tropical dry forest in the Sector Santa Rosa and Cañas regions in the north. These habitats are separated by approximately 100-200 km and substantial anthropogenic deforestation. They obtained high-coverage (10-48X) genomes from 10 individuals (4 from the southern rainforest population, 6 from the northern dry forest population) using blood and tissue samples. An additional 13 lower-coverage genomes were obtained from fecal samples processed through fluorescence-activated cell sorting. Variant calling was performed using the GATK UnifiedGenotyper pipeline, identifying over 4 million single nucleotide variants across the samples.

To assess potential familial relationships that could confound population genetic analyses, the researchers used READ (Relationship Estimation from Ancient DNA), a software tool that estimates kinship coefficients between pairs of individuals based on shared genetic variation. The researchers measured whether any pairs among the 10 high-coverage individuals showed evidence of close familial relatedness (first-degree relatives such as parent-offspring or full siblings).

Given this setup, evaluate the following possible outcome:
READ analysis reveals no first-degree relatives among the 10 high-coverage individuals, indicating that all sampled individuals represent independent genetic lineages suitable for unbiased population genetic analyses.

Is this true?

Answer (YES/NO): NO